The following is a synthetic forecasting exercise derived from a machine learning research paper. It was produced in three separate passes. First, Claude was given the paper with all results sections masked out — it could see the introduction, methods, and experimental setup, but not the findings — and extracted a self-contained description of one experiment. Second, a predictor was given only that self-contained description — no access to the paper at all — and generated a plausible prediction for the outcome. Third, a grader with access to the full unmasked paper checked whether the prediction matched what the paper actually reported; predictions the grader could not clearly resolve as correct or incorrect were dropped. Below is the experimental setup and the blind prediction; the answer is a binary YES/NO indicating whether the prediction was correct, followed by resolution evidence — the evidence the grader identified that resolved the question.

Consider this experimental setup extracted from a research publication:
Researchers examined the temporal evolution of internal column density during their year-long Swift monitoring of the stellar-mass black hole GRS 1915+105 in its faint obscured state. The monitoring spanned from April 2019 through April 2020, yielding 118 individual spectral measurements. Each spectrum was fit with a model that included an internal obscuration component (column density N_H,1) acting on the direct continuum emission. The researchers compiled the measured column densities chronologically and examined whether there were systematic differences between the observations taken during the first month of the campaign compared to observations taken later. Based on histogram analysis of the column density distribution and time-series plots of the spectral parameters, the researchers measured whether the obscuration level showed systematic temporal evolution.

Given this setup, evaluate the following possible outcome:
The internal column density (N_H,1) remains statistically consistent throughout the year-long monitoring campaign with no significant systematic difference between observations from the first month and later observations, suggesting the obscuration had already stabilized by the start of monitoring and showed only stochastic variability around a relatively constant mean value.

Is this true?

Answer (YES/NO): NO